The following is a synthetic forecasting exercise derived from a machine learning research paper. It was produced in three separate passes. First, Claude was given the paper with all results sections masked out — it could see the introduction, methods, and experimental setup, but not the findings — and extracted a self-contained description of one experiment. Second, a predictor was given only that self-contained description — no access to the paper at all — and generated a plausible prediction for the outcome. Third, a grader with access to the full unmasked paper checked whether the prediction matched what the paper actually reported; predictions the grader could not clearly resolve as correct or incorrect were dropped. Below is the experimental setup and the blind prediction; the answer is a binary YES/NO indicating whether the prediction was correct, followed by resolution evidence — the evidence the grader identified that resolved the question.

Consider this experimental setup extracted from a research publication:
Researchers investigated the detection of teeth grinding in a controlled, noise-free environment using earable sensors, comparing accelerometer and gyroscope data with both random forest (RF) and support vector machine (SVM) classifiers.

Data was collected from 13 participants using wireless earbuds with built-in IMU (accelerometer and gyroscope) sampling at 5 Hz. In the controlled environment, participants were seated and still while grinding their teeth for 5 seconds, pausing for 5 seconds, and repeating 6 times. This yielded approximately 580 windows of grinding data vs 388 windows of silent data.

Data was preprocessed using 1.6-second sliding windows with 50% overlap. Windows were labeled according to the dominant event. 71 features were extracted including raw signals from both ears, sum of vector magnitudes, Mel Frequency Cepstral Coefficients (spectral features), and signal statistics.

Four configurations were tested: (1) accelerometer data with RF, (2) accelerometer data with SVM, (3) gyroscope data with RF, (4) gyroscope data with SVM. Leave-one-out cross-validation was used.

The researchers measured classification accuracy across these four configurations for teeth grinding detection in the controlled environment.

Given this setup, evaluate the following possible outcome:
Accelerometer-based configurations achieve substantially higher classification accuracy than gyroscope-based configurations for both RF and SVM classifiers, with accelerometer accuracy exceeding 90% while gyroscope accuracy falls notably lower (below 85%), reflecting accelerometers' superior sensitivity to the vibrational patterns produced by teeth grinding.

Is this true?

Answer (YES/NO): NO